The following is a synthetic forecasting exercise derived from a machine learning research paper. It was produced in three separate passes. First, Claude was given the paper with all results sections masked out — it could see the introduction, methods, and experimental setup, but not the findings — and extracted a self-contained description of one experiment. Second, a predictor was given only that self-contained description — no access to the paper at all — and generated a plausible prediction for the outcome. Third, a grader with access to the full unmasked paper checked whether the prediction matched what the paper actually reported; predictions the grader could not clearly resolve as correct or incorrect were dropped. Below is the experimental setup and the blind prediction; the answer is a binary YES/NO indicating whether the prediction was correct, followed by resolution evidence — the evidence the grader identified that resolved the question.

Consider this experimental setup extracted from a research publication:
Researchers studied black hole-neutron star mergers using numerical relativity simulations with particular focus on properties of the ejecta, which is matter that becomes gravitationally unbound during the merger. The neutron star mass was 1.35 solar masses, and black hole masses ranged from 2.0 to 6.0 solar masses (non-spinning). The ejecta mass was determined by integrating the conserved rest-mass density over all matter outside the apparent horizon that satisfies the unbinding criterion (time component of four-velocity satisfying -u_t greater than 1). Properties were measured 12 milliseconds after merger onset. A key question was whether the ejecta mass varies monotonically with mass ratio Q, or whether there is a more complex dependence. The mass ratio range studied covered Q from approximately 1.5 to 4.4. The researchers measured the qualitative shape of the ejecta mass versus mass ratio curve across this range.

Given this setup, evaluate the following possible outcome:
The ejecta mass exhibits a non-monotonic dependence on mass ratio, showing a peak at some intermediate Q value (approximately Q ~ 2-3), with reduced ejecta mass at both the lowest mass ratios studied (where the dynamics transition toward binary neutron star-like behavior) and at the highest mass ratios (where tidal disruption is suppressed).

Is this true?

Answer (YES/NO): YES